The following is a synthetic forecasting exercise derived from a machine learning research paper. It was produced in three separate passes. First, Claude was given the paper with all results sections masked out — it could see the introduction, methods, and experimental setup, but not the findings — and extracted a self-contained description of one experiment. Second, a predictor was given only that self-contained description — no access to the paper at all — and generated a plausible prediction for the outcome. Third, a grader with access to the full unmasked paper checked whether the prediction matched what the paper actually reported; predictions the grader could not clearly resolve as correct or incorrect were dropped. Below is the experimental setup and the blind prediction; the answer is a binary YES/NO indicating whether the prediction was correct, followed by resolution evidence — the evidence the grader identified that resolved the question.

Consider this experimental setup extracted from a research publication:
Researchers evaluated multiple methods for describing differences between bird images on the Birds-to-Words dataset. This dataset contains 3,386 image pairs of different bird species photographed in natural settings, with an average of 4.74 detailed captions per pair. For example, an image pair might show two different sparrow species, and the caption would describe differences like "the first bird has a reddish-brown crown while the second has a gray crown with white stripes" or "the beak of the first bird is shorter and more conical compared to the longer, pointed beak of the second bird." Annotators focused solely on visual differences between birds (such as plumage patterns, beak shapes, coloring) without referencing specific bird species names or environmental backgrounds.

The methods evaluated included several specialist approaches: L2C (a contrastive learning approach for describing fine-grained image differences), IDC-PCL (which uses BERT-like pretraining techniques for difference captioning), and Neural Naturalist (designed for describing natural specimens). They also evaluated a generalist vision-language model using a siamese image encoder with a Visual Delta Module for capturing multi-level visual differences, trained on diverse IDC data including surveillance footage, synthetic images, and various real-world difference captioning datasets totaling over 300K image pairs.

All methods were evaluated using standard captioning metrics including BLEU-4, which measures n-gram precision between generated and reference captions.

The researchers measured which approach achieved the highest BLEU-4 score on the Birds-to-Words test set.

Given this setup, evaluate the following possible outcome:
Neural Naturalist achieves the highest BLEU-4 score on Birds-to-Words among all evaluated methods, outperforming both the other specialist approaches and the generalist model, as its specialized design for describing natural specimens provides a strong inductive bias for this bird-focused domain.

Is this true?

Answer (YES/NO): NO